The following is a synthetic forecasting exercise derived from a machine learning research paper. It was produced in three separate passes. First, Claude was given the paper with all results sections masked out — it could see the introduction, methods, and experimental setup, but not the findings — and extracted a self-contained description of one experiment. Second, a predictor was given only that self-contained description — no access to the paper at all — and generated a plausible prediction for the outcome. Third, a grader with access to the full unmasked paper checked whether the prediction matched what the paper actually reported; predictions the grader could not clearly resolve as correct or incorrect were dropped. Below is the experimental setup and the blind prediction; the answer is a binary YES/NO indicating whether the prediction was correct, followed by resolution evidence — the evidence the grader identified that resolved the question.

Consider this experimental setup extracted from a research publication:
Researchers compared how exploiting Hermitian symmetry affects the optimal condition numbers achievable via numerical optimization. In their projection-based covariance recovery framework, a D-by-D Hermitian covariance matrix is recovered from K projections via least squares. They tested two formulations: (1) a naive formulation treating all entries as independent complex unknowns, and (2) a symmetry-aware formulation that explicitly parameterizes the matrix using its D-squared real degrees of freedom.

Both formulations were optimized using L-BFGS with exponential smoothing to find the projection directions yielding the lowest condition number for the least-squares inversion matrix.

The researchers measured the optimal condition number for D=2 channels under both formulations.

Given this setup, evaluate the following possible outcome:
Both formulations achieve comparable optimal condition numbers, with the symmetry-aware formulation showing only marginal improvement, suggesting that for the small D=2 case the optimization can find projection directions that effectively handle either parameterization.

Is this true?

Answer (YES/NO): NO